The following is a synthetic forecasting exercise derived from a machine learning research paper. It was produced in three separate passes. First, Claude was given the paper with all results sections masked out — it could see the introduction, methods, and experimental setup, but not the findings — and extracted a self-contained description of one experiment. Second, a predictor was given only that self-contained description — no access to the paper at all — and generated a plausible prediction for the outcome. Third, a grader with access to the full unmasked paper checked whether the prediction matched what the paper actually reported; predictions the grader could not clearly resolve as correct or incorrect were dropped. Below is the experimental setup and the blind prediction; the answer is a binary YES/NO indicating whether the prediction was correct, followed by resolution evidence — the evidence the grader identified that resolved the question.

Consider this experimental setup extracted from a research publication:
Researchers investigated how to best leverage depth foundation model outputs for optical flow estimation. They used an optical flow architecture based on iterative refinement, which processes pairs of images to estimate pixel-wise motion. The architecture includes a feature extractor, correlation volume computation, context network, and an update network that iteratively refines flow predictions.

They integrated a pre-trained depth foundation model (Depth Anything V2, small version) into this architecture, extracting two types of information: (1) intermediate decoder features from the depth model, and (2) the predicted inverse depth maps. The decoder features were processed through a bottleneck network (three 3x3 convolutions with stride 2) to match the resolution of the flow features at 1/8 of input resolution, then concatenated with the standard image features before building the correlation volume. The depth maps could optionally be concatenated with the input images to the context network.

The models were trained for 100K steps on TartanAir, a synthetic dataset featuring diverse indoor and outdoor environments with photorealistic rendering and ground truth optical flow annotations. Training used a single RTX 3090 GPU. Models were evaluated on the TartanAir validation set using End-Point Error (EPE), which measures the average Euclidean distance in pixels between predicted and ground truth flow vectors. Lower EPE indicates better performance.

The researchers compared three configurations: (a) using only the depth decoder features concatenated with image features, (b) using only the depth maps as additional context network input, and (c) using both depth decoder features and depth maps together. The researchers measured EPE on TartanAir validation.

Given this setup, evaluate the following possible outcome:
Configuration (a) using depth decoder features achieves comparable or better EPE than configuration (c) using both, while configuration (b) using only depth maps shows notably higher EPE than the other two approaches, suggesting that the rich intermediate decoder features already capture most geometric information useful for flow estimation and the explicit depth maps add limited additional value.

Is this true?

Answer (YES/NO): NO